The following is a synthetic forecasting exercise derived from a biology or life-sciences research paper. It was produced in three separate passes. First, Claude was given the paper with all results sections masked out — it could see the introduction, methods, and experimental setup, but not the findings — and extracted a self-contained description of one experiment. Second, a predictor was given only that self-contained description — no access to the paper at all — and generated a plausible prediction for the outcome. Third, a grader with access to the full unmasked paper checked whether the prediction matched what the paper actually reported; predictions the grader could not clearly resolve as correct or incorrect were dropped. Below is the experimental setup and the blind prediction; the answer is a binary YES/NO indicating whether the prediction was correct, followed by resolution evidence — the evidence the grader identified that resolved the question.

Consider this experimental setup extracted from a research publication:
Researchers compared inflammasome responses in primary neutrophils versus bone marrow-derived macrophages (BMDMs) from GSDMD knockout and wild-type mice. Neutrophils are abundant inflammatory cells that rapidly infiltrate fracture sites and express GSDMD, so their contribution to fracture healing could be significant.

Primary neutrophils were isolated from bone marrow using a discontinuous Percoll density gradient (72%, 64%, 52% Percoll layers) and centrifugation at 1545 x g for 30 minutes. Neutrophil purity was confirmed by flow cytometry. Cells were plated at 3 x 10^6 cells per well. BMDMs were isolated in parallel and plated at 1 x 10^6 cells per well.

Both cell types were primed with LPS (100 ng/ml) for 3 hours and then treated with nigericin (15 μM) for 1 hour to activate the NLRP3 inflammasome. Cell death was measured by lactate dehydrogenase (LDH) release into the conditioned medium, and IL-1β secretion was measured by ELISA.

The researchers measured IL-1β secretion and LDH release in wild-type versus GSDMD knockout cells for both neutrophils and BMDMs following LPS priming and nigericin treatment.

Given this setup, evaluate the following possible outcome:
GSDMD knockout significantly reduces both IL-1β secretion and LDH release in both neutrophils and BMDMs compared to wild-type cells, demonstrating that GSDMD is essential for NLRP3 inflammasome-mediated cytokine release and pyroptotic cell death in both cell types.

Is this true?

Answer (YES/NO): NO